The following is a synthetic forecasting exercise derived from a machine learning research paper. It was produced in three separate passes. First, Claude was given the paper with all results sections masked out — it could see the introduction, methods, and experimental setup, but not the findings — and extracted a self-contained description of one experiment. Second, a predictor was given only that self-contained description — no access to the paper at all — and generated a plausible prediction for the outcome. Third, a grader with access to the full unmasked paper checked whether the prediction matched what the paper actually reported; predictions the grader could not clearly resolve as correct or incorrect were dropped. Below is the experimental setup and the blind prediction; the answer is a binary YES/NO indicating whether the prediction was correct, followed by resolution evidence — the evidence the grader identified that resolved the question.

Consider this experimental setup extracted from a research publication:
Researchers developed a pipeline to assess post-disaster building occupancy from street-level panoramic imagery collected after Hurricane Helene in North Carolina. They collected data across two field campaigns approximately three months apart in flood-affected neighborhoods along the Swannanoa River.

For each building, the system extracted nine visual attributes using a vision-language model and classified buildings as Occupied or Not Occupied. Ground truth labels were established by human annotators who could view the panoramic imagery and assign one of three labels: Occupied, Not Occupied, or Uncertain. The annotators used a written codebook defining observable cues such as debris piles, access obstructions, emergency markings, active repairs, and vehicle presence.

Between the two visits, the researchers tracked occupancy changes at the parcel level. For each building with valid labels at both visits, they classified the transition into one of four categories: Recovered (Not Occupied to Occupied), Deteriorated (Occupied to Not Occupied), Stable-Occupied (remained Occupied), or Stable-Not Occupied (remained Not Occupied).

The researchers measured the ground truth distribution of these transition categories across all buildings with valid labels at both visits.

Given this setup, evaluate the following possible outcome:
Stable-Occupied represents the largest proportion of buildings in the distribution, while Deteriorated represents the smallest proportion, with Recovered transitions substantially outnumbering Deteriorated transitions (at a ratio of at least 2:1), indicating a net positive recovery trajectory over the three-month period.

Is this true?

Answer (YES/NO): YES